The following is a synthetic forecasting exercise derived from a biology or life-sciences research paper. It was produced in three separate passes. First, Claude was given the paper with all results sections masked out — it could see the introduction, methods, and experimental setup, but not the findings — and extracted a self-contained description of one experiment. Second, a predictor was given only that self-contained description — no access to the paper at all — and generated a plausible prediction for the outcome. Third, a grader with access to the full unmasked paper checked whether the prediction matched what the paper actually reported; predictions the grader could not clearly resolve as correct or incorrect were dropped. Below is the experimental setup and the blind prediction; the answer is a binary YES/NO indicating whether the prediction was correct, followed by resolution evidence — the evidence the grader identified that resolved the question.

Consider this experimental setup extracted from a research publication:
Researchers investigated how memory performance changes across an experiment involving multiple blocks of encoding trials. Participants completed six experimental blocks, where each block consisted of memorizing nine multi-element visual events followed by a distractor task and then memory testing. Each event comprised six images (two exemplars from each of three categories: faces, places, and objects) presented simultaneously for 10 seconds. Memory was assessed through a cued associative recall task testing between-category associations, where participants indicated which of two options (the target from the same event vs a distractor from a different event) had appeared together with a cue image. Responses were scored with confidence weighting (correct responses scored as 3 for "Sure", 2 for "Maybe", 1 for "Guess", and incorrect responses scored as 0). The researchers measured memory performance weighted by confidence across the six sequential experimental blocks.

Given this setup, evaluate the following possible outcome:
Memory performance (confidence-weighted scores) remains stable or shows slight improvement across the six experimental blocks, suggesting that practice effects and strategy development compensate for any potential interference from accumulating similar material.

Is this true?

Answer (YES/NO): NO